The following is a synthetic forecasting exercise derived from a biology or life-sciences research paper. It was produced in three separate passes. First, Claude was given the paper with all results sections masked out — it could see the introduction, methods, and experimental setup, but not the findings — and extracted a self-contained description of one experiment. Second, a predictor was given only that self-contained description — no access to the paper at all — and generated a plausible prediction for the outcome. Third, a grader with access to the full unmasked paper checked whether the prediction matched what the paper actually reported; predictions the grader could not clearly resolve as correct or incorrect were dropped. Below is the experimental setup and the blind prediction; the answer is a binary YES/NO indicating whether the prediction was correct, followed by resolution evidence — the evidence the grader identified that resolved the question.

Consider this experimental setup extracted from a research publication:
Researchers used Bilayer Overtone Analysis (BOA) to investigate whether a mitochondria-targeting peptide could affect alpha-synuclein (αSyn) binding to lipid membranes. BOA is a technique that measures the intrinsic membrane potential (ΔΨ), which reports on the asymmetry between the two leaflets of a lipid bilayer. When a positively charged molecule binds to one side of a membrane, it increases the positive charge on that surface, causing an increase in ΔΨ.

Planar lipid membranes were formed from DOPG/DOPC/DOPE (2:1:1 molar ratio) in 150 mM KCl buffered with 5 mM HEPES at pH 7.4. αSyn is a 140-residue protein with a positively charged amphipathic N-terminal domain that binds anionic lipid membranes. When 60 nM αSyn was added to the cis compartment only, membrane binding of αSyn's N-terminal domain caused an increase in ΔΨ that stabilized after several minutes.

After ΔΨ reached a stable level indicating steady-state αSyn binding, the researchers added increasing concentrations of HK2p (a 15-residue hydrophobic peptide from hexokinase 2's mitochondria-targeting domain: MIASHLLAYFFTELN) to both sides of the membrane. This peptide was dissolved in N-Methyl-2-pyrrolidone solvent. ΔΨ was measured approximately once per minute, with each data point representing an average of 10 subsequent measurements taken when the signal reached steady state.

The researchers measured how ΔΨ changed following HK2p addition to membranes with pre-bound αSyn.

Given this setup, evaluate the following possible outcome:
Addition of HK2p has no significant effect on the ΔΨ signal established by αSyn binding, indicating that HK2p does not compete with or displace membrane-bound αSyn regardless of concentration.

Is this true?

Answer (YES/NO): NO